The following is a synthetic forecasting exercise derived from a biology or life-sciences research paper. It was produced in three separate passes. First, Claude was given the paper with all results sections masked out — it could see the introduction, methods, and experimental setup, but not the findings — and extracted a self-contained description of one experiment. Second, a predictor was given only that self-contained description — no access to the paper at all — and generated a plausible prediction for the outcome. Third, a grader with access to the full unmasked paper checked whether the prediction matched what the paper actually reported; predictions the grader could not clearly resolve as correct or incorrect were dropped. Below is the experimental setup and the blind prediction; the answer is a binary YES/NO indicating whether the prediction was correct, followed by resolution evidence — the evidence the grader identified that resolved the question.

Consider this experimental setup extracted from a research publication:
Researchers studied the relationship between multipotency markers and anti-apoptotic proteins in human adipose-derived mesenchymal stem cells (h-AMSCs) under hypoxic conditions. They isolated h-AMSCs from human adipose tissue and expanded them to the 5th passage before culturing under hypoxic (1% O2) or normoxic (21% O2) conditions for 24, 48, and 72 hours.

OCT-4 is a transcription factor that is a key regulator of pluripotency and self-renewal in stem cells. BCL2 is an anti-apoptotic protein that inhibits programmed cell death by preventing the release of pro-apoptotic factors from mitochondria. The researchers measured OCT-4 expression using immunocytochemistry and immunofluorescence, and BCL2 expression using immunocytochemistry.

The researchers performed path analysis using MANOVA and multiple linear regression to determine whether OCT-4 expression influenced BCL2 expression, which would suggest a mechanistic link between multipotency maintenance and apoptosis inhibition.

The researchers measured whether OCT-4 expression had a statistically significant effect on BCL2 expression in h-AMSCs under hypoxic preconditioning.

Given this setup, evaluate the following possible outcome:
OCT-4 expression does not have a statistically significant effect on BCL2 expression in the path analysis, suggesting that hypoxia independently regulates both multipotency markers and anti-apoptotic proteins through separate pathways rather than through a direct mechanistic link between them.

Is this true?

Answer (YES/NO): NO